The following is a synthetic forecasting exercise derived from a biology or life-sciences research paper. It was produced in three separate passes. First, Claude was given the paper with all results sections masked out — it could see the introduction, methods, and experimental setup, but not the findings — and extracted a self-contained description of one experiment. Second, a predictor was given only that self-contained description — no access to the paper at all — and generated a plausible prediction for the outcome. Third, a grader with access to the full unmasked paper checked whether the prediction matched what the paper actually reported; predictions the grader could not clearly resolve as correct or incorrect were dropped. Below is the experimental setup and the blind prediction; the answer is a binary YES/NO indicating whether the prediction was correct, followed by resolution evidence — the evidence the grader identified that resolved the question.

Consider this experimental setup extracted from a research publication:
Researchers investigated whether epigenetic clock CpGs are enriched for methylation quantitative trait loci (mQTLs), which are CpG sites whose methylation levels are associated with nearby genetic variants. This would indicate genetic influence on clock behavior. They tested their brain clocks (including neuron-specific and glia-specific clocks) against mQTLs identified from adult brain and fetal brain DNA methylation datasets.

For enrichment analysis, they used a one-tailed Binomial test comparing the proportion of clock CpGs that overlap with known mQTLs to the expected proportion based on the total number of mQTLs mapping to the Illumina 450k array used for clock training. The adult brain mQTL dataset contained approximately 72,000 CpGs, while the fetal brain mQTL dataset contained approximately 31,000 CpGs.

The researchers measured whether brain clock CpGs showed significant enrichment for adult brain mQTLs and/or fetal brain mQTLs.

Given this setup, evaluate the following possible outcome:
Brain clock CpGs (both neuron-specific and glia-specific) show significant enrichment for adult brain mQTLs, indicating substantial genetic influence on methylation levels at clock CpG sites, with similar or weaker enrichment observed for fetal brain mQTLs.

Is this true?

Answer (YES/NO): NO